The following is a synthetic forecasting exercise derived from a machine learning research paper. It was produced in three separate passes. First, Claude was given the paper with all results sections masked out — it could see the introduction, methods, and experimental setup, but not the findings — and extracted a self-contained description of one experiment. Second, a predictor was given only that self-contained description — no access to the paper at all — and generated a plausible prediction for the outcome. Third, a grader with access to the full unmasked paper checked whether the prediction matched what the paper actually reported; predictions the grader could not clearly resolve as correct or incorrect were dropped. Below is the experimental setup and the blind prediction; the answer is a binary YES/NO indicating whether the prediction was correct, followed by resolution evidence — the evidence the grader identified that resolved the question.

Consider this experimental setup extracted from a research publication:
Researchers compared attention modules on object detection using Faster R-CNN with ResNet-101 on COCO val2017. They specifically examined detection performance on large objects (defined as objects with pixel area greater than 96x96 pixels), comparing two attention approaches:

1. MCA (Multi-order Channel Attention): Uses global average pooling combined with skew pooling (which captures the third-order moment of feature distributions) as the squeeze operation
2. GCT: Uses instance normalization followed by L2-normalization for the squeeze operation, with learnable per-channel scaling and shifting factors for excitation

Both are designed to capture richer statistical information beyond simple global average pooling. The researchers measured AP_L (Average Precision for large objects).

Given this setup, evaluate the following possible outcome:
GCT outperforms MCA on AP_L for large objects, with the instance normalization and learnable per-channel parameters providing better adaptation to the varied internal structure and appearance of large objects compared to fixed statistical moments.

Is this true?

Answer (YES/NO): YES